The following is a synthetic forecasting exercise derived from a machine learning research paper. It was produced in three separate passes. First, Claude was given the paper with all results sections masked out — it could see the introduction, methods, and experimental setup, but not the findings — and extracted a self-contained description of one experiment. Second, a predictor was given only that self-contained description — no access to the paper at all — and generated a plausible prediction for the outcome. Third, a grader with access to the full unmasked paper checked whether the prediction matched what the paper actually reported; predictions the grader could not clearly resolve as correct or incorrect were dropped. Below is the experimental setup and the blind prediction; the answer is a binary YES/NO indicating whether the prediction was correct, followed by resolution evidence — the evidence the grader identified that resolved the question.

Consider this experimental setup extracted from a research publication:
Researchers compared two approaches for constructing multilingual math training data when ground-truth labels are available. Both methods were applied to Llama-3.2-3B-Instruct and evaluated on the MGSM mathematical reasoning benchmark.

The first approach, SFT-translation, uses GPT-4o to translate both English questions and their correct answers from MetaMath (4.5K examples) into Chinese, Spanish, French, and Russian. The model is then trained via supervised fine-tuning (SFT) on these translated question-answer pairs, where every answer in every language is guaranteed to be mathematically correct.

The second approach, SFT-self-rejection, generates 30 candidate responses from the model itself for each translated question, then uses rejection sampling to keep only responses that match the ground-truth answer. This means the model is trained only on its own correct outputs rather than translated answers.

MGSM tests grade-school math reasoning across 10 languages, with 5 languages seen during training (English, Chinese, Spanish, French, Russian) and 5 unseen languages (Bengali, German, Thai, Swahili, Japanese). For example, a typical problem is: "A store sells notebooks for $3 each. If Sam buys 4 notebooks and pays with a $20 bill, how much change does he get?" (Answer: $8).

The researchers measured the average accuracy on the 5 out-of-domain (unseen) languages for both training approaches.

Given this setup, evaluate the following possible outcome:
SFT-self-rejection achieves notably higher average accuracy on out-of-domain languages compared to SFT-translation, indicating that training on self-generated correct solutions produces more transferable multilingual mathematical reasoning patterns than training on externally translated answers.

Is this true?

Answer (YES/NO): NO